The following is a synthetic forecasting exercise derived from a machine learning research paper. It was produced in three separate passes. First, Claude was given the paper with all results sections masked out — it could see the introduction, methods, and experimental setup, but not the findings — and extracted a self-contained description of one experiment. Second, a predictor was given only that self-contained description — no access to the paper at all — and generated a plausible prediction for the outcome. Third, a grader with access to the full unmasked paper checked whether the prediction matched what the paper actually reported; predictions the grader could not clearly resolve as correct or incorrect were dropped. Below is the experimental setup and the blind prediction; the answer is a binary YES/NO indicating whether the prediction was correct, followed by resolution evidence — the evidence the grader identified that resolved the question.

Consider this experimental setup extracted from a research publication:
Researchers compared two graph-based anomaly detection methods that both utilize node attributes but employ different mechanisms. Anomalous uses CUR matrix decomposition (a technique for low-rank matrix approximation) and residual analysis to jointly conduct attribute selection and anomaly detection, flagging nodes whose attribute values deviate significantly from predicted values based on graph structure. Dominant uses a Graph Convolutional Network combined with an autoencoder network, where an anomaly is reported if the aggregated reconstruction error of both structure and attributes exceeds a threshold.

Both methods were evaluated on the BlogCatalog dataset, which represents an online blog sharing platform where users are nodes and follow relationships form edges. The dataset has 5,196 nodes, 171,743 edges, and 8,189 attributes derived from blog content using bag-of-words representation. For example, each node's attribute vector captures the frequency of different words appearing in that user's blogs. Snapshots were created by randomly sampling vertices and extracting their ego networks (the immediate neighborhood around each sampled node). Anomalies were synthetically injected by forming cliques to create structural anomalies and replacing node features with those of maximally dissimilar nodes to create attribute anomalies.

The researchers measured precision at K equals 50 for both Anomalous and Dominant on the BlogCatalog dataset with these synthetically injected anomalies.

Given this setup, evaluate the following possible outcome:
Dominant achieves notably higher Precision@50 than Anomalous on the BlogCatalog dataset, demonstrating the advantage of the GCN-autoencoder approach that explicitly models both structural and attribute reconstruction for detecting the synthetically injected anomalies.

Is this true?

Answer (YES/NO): NO